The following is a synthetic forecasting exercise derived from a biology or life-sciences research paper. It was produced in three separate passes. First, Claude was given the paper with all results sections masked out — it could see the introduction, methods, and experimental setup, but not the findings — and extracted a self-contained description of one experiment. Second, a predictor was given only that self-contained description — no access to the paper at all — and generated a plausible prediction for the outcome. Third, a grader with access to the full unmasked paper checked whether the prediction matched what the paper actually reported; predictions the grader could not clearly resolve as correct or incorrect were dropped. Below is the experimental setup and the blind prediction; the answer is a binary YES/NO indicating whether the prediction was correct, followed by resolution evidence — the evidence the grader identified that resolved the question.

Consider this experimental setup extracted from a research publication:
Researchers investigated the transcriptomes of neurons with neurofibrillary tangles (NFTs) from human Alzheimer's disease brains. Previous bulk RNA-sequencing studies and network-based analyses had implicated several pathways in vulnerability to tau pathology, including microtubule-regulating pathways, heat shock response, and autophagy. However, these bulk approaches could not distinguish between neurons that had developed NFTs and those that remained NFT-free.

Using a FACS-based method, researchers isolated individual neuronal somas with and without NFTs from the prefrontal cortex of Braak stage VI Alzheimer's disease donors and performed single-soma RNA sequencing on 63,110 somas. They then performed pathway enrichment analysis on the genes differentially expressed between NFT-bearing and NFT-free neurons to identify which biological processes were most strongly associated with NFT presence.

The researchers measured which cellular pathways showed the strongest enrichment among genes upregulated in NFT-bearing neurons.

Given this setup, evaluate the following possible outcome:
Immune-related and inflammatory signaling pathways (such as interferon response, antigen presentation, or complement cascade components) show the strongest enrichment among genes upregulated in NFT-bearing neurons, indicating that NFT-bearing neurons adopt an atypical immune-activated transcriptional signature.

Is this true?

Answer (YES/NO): NO